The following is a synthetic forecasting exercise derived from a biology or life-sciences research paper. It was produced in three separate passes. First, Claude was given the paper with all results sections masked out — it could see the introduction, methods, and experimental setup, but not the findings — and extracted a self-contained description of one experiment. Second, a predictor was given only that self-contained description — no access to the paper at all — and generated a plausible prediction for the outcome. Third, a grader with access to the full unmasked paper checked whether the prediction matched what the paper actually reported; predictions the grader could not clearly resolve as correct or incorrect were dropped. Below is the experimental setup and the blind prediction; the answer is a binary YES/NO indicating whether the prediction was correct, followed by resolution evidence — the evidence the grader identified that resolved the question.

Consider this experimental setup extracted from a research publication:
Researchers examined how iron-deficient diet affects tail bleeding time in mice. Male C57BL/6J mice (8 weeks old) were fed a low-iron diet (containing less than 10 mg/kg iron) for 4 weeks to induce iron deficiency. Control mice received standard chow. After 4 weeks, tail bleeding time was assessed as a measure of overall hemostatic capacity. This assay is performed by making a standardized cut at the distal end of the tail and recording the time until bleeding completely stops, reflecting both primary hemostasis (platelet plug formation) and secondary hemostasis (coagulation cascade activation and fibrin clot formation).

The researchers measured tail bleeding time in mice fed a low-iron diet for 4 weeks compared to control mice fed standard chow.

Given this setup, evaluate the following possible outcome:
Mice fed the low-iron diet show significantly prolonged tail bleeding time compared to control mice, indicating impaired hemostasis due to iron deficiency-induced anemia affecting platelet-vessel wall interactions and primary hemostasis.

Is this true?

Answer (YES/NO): NO